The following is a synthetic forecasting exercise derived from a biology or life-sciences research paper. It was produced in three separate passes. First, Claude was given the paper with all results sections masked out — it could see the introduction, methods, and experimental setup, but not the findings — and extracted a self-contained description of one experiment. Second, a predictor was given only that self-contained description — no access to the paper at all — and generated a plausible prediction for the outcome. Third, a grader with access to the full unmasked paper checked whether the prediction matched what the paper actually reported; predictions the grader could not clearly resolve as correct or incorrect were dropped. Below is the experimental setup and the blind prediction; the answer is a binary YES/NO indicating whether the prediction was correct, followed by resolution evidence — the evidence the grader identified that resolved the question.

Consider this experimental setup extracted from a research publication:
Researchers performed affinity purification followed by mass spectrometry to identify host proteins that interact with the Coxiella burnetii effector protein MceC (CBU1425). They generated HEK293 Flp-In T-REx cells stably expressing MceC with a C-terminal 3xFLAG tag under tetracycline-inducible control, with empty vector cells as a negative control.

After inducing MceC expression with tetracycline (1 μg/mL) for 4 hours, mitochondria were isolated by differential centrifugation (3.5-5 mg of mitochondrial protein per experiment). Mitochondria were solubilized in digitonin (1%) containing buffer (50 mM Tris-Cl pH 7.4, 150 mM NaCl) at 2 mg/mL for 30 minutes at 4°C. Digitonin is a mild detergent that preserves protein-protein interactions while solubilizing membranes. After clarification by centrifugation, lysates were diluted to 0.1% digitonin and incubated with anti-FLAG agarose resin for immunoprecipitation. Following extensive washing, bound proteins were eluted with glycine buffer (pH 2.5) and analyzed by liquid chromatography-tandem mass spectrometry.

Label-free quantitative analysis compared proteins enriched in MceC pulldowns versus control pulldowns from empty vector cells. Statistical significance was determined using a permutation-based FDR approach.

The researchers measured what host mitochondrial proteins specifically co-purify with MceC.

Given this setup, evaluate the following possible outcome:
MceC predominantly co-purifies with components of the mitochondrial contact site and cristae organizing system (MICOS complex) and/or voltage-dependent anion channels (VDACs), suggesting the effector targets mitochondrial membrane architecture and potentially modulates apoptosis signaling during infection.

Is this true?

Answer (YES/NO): NO